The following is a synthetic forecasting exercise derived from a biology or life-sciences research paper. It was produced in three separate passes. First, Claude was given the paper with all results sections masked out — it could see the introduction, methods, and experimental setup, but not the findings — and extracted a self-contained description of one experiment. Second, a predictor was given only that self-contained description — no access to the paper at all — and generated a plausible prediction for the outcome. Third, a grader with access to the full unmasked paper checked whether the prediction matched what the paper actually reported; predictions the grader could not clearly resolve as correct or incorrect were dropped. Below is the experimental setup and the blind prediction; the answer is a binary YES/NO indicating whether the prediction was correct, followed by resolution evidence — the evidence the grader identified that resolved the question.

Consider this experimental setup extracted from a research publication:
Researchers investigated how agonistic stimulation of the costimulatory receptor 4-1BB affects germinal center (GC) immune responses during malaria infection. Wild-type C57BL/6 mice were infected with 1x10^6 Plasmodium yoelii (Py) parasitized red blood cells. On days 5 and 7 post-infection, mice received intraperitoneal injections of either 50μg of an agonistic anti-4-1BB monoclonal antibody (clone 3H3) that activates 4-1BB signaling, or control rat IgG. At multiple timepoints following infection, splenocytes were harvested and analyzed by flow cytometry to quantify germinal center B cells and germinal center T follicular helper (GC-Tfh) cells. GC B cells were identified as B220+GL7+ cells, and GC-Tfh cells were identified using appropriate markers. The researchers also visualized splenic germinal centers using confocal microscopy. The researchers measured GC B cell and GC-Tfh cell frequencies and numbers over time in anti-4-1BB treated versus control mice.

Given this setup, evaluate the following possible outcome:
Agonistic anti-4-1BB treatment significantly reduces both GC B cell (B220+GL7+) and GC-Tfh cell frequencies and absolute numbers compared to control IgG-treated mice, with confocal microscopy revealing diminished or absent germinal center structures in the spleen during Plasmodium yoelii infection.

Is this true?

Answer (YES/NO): YES